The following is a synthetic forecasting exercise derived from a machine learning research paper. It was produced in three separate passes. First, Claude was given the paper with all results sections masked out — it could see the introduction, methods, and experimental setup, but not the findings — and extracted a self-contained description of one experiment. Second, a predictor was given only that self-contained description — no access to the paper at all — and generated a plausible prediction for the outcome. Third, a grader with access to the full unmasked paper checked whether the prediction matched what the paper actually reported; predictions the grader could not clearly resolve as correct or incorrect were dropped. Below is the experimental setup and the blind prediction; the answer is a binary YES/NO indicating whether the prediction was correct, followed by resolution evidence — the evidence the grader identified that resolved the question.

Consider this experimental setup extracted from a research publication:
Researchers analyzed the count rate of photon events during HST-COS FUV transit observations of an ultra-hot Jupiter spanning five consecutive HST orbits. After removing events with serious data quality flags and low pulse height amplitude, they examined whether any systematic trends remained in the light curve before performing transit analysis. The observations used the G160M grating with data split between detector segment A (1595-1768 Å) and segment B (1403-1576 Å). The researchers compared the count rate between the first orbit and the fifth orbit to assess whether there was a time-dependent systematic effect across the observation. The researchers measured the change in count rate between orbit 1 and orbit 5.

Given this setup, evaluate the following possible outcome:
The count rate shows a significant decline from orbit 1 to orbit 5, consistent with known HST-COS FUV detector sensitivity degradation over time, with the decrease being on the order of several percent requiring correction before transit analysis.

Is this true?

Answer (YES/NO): NO